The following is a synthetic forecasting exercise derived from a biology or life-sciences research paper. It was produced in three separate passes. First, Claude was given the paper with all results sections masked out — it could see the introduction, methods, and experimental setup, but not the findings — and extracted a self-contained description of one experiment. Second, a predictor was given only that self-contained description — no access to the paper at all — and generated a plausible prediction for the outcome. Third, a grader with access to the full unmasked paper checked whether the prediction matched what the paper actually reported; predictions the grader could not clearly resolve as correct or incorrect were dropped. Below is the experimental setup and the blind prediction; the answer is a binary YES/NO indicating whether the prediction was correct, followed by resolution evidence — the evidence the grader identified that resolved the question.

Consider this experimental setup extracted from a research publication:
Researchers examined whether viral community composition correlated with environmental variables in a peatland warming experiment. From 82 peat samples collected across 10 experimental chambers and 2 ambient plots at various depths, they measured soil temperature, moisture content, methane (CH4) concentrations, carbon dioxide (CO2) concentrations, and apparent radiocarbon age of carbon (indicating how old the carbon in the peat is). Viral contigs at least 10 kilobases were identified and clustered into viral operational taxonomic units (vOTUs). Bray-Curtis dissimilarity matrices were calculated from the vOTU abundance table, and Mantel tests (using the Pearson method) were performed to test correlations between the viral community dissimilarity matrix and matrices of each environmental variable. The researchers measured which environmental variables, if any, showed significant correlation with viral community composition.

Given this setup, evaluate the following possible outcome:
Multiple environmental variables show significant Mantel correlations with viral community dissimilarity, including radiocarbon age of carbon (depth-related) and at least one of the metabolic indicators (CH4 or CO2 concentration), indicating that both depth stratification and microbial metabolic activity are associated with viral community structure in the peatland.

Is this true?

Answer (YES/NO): NO